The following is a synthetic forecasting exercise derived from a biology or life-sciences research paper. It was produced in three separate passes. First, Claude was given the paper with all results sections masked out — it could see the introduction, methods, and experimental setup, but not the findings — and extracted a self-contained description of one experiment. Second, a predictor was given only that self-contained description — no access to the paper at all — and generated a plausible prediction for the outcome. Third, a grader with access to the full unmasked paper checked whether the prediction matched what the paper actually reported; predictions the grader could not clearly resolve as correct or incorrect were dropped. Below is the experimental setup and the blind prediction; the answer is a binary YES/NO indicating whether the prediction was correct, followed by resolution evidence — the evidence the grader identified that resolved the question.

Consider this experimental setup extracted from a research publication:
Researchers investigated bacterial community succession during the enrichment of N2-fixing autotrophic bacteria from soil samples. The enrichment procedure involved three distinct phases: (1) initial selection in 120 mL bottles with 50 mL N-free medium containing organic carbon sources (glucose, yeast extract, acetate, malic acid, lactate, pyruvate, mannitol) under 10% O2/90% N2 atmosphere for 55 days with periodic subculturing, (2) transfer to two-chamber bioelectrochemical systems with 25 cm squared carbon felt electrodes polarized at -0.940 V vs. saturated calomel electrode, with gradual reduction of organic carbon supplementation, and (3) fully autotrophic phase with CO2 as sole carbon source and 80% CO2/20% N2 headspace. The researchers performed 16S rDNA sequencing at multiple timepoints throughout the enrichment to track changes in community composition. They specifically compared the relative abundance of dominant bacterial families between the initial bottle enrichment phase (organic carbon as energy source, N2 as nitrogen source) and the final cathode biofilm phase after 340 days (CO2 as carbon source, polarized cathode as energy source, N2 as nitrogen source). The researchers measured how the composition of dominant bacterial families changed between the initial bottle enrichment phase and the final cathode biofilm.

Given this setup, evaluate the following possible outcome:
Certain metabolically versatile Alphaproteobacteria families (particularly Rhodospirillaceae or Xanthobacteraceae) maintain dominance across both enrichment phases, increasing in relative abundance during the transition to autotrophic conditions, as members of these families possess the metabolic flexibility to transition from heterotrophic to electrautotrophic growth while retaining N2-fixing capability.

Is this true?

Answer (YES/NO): NO